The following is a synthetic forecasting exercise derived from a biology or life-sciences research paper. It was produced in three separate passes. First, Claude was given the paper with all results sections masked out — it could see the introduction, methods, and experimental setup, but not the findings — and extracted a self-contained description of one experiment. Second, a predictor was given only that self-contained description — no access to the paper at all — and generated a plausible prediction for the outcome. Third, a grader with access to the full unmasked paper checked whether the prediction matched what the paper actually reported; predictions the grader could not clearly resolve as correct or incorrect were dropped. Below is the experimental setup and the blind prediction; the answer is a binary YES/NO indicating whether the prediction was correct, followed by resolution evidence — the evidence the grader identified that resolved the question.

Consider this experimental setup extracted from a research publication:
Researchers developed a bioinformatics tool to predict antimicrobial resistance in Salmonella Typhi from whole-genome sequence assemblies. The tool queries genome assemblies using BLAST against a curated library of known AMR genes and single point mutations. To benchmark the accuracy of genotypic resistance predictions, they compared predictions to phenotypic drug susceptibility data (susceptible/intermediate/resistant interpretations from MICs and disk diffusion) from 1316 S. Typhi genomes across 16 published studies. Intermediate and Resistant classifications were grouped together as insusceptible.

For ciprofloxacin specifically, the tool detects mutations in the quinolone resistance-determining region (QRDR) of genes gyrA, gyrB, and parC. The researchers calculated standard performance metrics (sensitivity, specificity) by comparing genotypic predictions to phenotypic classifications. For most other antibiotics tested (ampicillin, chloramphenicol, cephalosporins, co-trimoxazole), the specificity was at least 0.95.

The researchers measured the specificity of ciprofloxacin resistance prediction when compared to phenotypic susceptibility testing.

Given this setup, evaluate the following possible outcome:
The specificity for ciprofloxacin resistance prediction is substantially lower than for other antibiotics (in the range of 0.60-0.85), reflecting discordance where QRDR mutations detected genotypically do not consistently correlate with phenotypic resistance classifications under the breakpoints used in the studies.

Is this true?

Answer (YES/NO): YES